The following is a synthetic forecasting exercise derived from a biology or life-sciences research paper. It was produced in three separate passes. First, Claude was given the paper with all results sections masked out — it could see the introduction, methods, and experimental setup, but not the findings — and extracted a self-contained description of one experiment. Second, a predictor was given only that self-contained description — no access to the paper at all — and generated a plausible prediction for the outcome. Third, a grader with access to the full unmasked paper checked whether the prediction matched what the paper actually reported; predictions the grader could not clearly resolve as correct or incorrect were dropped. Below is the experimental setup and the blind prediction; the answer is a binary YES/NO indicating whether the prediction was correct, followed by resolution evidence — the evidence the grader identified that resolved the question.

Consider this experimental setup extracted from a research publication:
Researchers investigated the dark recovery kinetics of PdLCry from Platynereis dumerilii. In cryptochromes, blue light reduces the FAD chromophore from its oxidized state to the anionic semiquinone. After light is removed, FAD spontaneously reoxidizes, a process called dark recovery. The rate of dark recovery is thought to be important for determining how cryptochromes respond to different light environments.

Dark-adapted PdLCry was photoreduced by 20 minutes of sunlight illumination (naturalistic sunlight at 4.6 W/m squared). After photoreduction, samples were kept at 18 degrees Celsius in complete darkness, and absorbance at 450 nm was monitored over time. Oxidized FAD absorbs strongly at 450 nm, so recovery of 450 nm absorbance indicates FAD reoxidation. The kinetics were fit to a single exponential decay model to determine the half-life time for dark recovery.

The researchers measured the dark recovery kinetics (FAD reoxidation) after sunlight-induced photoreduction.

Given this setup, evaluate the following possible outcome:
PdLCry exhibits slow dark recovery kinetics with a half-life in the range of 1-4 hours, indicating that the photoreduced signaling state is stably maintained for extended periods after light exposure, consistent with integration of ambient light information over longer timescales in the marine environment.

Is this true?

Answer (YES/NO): NO